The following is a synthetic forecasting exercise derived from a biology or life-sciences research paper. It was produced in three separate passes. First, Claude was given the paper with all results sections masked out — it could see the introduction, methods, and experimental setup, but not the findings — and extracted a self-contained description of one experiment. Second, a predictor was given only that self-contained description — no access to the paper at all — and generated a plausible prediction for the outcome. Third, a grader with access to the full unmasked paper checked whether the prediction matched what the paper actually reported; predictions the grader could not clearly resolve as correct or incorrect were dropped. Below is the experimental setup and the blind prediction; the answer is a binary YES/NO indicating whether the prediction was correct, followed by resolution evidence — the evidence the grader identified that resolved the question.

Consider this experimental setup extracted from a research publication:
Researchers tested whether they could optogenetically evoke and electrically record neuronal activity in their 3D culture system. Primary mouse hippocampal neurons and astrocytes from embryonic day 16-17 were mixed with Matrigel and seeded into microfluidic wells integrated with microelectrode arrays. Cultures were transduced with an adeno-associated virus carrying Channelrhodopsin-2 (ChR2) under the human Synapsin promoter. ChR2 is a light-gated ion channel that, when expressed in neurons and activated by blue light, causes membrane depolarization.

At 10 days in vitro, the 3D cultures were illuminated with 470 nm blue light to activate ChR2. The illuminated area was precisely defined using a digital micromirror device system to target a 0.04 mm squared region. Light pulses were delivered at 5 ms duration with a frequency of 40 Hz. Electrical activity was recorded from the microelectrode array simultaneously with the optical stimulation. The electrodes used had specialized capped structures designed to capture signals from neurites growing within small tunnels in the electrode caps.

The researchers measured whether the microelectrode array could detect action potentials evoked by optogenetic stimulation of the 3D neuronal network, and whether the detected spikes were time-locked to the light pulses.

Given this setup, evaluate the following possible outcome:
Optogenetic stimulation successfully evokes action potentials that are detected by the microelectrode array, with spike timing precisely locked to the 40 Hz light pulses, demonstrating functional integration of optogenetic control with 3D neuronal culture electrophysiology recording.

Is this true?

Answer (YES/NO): YES